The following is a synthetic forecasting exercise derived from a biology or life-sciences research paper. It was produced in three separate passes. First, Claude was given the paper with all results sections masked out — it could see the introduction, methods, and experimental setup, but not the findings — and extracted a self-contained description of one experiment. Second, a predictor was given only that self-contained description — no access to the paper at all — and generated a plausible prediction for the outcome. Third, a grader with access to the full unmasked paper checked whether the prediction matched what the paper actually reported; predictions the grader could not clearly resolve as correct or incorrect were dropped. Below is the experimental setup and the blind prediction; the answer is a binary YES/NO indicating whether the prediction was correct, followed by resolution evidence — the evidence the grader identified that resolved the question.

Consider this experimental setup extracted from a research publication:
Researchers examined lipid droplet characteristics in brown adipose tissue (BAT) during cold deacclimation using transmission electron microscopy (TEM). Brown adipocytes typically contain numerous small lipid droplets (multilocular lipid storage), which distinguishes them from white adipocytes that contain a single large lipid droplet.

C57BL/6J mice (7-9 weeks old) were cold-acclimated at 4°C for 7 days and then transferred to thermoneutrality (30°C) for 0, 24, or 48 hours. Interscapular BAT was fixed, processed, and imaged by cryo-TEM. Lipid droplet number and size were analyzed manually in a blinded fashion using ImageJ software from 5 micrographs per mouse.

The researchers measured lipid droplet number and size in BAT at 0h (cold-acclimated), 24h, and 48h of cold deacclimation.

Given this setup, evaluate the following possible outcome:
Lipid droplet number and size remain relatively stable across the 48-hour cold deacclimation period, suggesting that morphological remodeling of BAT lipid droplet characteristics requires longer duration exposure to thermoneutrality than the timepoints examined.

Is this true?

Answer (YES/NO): NO